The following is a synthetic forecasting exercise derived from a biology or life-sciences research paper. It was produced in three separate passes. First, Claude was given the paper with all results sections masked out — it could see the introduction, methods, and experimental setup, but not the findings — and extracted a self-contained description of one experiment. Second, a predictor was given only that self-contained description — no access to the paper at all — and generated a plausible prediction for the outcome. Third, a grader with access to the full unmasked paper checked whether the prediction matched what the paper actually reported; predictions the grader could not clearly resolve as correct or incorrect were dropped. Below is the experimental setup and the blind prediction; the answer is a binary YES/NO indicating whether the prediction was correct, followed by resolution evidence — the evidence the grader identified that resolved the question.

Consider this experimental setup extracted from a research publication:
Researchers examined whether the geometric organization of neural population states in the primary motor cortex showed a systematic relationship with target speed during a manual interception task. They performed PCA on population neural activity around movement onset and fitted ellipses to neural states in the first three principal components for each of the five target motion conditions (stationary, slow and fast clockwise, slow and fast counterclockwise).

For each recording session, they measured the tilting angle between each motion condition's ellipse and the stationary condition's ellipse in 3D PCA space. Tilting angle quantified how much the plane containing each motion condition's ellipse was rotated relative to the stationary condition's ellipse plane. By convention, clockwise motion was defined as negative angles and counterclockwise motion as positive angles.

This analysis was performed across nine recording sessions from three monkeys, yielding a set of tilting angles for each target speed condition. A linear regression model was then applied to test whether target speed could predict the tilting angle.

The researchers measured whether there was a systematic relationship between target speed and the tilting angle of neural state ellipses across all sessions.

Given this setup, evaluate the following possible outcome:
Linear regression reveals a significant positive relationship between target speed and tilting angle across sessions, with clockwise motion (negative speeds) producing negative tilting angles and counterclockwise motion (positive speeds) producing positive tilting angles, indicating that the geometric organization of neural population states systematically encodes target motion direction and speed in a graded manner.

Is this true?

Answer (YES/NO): YES